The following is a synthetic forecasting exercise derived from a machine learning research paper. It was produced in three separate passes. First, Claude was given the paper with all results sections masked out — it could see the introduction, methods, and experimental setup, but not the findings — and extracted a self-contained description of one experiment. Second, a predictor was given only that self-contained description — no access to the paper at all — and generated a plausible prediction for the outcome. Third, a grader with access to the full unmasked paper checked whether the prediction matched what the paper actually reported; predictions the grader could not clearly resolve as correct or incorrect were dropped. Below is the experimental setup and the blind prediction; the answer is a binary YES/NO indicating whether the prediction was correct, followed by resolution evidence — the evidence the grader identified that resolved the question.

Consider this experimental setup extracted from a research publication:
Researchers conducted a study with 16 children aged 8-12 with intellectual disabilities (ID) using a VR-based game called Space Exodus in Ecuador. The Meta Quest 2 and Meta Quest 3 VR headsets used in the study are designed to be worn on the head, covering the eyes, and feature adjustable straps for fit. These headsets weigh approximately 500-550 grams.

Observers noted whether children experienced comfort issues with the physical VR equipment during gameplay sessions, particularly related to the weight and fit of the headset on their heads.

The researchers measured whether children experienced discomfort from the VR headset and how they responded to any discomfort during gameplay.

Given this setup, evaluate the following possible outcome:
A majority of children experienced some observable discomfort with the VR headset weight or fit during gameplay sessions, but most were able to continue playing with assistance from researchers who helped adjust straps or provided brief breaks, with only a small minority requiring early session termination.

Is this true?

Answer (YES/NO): NO